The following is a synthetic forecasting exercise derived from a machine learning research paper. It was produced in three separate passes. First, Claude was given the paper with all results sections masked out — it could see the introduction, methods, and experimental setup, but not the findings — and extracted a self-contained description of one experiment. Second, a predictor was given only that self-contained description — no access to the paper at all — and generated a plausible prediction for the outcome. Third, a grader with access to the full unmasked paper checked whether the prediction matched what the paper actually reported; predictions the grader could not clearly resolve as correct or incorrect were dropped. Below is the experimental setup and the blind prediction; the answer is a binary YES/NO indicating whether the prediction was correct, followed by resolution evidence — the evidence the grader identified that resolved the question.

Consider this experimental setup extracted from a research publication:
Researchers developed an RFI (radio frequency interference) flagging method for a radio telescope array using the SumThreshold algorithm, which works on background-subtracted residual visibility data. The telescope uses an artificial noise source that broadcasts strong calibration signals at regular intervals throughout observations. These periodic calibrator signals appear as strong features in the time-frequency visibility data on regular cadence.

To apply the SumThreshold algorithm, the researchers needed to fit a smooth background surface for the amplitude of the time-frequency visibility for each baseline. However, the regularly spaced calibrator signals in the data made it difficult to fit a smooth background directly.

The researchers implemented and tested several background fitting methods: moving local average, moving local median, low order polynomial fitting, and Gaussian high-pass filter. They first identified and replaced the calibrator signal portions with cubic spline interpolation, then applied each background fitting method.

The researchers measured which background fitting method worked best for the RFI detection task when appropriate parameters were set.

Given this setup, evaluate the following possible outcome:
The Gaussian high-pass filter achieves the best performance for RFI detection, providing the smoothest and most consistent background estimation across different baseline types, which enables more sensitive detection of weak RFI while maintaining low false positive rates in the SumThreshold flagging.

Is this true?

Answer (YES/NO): YES